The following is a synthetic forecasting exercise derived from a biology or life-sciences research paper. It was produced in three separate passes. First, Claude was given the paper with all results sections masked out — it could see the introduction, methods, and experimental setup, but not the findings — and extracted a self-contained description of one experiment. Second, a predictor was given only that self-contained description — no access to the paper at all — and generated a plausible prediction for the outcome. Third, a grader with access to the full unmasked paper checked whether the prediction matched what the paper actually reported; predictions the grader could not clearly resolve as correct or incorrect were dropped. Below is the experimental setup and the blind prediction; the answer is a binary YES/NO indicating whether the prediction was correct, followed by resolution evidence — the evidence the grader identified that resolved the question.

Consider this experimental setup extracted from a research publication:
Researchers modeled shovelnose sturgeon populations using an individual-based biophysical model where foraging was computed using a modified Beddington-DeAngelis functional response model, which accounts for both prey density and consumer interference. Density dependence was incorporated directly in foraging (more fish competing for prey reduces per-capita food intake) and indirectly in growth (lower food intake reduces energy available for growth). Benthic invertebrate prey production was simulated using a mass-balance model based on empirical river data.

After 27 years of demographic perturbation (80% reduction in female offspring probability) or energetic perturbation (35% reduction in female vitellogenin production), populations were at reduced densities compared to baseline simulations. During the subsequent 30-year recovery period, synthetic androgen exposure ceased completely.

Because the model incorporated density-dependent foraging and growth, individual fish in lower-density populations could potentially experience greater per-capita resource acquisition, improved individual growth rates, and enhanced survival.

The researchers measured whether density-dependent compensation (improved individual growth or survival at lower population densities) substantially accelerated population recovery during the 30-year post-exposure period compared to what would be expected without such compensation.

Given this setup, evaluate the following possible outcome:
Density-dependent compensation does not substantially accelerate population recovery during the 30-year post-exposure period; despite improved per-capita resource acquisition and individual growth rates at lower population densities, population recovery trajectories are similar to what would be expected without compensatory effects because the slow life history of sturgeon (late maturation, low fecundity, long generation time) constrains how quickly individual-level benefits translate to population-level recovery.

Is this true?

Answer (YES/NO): YES